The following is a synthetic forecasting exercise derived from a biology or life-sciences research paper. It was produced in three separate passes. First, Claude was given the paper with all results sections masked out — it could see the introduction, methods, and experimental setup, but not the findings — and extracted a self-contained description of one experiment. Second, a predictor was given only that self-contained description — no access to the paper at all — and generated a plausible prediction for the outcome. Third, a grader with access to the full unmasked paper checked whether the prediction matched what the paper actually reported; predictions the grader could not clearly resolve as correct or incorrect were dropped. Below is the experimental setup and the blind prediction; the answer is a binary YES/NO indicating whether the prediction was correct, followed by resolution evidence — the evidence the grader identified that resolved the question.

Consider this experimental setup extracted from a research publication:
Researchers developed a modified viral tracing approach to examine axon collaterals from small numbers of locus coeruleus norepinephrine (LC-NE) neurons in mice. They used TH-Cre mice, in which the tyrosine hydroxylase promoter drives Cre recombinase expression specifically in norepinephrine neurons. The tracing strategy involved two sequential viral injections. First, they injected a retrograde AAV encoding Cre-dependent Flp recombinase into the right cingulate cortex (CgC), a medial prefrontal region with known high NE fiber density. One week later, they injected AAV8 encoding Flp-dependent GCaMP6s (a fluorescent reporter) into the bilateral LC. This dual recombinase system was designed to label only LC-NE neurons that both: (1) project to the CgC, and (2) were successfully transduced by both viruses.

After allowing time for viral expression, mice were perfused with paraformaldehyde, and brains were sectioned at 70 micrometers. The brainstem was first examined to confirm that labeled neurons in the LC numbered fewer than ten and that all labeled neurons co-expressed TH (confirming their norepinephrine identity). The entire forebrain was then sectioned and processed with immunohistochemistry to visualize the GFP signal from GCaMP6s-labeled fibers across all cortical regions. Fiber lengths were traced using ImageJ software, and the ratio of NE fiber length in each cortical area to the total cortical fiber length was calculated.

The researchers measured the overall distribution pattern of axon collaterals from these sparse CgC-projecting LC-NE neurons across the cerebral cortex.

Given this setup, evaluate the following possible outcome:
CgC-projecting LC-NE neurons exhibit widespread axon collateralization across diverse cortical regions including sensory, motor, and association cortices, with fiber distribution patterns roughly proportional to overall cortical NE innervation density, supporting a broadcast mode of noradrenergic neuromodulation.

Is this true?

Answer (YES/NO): NO